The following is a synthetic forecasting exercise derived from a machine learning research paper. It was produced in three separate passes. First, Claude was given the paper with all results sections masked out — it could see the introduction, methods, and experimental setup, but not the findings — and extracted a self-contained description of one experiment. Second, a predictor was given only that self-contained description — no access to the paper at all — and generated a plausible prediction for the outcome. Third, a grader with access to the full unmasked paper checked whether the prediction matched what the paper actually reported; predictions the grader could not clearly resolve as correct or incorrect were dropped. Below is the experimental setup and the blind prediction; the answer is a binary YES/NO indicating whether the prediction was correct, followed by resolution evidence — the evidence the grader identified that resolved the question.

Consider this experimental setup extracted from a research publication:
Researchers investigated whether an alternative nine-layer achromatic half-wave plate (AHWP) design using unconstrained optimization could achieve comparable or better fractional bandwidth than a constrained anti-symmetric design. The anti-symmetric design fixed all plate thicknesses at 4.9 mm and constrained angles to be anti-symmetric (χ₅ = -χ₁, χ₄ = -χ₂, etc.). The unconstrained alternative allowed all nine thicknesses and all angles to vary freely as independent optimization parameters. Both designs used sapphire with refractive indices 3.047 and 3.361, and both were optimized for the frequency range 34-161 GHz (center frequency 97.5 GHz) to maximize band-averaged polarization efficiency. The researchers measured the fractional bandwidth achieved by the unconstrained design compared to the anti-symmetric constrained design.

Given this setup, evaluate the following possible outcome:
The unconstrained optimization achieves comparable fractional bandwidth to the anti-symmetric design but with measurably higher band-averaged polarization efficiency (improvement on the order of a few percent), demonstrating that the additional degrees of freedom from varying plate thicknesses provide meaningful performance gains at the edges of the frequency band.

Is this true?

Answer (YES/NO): NO